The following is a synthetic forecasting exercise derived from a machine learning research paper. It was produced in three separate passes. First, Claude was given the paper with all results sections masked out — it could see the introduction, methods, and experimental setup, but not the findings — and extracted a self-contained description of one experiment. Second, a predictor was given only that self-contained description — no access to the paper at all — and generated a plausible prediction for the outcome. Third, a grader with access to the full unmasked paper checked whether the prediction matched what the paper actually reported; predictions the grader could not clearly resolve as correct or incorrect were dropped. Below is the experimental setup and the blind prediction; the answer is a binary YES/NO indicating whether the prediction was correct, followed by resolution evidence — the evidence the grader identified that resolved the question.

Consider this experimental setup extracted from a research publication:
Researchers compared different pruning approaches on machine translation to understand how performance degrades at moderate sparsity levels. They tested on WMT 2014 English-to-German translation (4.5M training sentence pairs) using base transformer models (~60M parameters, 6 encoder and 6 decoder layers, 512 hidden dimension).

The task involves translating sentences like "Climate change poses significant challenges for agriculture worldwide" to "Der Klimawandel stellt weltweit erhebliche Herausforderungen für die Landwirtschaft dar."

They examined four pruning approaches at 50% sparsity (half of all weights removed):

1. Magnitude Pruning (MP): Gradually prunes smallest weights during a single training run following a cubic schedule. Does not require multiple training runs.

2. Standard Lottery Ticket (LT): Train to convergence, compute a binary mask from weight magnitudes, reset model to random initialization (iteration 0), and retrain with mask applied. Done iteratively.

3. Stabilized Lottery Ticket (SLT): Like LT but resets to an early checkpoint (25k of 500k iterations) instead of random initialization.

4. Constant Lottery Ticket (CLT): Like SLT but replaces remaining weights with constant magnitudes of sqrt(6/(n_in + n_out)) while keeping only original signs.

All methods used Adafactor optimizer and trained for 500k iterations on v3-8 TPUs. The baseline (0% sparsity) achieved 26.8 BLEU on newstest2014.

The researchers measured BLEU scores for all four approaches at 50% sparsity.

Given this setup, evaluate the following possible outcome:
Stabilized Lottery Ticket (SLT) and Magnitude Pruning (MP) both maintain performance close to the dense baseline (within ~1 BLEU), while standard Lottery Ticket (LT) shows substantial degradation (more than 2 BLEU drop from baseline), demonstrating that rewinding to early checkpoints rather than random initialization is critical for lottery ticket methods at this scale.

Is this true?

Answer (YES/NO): NO